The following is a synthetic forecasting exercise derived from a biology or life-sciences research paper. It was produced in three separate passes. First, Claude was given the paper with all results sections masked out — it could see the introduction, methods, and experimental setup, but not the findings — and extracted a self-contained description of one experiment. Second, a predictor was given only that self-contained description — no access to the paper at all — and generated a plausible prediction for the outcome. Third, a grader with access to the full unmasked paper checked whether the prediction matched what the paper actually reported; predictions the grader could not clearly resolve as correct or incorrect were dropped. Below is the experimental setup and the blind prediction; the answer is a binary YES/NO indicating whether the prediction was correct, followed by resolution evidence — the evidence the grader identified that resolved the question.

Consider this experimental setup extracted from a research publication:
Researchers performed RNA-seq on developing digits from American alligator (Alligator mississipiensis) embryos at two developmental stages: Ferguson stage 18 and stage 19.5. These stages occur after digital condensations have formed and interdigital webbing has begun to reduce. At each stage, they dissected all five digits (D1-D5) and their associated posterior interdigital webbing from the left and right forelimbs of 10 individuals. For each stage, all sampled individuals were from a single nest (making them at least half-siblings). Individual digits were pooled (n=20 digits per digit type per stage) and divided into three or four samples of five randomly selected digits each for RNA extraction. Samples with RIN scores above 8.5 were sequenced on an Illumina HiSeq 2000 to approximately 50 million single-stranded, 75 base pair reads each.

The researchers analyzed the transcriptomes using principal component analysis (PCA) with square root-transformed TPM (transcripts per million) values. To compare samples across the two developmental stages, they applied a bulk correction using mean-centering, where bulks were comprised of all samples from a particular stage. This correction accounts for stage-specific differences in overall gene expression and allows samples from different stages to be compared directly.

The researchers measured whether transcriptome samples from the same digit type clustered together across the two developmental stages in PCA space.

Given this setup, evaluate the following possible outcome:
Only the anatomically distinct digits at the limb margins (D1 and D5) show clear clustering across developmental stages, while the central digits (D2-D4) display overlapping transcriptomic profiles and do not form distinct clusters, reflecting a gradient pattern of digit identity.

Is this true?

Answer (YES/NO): NO